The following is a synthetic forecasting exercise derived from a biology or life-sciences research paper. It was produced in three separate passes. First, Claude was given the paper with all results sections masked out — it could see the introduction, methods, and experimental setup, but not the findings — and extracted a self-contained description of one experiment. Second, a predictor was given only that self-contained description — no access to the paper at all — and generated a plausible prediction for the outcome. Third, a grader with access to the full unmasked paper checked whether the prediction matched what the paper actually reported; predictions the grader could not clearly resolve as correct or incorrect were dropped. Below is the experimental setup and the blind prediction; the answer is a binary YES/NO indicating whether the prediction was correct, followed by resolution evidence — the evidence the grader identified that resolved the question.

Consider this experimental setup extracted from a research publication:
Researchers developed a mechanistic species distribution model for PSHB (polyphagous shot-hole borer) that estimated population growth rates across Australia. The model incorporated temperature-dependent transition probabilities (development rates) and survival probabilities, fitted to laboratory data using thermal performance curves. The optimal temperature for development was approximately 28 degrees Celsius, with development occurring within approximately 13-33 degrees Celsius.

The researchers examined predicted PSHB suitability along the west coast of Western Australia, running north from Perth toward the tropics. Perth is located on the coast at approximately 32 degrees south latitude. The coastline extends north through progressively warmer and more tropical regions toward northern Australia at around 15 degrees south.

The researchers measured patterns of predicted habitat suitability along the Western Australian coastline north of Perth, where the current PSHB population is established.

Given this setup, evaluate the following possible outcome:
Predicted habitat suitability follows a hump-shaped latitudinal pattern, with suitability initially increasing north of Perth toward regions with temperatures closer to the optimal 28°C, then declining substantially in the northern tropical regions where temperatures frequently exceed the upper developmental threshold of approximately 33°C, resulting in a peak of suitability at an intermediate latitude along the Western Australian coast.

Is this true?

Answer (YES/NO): NO